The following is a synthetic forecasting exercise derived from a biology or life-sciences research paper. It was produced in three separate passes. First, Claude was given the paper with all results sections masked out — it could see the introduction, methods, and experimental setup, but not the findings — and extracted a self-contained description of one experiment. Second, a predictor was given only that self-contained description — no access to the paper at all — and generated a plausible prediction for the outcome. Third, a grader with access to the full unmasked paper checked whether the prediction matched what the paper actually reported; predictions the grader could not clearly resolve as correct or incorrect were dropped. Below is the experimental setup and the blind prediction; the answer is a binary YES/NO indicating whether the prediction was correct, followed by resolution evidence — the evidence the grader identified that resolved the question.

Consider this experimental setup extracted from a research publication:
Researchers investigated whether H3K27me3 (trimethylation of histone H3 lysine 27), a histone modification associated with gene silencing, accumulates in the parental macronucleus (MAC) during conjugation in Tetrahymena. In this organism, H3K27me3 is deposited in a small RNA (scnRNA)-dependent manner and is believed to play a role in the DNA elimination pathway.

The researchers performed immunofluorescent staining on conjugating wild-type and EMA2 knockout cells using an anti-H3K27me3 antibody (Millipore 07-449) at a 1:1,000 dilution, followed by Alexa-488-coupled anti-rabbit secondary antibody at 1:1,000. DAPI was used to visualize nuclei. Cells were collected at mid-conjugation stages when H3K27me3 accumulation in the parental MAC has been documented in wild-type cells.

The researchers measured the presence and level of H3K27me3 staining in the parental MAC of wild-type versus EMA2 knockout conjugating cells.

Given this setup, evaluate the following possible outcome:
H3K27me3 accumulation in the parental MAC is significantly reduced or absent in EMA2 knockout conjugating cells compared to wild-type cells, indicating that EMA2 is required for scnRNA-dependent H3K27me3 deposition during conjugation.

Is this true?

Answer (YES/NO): YES